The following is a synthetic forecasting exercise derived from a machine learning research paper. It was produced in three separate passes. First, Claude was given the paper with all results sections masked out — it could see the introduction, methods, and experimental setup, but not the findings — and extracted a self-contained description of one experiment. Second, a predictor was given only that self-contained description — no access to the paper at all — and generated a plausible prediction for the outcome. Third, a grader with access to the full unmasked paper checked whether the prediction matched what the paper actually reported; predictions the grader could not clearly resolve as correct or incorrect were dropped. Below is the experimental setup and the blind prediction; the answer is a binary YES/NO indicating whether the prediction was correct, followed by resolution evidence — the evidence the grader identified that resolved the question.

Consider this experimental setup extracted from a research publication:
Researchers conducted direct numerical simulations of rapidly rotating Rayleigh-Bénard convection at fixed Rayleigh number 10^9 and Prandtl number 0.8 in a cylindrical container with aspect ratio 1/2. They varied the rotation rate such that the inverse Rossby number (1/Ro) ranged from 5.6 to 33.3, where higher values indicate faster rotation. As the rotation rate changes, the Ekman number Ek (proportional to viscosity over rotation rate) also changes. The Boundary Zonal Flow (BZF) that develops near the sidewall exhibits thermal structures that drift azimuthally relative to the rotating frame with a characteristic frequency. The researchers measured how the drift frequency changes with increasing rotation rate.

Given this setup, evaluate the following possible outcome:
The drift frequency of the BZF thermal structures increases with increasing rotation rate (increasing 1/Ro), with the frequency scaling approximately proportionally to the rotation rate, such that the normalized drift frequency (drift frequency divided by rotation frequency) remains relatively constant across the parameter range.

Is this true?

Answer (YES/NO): NO